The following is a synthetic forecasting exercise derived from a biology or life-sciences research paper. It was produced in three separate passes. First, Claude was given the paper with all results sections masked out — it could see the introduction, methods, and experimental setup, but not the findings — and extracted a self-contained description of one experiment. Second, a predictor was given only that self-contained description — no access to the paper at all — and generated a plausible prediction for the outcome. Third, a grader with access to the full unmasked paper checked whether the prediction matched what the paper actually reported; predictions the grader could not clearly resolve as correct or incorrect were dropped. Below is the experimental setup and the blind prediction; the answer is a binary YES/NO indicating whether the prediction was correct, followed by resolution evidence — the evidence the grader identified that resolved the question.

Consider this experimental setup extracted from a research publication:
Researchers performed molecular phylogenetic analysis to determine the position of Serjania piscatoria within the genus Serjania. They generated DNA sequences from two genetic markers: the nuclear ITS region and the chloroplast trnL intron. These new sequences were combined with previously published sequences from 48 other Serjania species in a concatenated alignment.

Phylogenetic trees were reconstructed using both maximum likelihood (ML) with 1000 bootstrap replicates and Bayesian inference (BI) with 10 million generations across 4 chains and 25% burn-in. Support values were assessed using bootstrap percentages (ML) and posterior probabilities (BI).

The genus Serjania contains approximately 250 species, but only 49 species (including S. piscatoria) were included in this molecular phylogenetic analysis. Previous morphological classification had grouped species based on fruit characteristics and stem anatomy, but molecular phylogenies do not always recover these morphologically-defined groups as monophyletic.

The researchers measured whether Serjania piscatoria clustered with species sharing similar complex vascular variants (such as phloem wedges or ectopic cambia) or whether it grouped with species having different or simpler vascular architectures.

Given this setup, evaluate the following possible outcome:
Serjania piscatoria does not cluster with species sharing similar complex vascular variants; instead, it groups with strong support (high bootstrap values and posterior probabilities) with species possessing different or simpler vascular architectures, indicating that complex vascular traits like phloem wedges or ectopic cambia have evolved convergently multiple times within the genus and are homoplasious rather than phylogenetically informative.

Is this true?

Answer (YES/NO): NO